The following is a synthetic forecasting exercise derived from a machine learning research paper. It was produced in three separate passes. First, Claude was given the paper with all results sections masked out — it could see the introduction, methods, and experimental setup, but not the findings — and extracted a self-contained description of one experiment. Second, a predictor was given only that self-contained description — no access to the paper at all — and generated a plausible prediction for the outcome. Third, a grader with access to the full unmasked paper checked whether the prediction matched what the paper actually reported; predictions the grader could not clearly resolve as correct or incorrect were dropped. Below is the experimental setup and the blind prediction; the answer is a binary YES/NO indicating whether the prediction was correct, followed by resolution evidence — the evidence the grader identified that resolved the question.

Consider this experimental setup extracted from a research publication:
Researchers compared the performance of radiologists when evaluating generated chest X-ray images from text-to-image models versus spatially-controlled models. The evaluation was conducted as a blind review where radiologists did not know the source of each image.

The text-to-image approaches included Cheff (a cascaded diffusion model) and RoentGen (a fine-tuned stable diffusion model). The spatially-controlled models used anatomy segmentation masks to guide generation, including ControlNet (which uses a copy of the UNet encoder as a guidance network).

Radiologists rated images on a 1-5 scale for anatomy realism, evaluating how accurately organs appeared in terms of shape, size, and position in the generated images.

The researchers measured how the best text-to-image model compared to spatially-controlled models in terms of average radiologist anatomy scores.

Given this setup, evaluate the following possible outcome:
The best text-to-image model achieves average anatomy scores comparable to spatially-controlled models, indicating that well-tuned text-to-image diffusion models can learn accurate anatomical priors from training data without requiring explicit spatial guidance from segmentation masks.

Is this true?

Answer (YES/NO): NO